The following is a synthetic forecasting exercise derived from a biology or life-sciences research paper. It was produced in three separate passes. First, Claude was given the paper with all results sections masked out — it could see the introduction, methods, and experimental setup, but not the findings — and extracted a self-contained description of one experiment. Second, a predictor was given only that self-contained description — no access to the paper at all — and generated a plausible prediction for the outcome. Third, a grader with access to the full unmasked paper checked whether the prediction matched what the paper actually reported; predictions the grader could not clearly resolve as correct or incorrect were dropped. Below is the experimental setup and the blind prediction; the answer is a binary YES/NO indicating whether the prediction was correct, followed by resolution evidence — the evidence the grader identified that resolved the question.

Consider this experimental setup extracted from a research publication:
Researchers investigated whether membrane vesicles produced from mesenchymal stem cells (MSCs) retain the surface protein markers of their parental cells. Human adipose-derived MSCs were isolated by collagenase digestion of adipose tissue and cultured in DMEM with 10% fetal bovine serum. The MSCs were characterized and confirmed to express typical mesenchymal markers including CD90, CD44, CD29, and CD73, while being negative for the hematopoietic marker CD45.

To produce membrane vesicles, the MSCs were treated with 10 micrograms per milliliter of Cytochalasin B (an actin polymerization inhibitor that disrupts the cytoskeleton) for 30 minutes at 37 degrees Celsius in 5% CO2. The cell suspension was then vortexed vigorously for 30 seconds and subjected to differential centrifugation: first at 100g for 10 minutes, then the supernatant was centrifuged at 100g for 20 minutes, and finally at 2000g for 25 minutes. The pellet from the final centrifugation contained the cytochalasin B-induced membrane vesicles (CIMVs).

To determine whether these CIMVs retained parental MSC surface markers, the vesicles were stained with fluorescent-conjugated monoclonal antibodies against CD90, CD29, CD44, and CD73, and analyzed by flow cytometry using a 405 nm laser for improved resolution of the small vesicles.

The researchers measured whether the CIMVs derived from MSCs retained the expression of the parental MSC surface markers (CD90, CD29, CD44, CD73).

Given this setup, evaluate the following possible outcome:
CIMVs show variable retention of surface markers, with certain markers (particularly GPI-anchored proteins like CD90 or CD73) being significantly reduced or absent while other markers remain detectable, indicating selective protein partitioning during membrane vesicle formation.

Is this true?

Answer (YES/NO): NO